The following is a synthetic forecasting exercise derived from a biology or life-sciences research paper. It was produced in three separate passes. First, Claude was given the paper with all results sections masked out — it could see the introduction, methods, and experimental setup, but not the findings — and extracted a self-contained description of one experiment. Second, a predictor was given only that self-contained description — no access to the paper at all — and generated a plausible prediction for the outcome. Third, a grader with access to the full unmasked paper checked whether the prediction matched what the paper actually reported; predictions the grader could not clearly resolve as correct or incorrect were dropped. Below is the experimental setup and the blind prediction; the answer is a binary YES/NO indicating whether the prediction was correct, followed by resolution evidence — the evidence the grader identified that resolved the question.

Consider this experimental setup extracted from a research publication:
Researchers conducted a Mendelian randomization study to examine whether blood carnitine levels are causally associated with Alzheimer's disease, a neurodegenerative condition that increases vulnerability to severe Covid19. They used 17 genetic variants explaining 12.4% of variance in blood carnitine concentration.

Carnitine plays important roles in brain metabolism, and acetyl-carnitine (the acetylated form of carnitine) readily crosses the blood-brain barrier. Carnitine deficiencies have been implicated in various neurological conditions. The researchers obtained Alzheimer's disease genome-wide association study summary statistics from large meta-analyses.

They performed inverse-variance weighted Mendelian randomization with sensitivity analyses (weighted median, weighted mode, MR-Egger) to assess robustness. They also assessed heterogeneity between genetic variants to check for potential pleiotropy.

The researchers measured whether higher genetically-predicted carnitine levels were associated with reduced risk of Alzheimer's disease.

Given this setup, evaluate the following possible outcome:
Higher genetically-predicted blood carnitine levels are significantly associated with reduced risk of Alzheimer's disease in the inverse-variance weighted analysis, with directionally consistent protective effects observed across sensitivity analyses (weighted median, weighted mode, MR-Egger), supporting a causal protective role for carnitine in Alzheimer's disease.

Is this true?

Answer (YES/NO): NO